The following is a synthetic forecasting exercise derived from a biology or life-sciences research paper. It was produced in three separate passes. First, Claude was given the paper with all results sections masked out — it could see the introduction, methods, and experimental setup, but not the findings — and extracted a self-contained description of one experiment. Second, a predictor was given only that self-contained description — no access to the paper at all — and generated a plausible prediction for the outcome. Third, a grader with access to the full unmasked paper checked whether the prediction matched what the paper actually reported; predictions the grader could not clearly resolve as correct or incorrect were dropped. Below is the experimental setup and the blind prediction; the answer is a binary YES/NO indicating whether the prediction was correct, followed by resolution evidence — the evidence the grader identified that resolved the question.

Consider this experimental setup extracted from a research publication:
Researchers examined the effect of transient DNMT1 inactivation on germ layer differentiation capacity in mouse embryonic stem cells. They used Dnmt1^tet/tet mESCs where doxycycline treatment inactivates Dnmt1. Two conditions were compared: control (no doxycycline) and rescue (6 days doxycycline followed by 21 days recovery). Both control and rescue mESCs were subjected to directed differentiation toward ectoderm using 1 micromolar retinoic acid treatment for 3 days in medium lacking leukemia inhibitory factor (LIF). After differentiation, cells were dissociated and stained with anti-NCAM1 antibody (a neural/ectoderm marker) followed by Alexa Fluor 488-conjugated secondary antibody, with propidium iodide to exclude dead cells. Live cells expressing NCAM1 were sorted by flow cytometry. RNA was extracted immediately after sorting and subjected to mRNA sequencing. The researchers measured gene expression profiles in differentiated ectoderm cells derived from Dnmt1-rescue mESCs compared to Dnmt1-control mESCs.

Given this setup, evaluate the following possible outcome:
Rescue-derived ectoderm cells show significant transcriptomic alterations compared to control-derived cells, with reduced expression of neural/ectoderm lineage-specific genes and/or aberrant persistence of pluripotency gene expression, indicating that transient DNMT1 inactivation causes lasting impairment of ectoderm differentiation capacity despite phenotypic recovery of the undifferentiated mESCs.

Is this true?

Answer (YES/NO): NO